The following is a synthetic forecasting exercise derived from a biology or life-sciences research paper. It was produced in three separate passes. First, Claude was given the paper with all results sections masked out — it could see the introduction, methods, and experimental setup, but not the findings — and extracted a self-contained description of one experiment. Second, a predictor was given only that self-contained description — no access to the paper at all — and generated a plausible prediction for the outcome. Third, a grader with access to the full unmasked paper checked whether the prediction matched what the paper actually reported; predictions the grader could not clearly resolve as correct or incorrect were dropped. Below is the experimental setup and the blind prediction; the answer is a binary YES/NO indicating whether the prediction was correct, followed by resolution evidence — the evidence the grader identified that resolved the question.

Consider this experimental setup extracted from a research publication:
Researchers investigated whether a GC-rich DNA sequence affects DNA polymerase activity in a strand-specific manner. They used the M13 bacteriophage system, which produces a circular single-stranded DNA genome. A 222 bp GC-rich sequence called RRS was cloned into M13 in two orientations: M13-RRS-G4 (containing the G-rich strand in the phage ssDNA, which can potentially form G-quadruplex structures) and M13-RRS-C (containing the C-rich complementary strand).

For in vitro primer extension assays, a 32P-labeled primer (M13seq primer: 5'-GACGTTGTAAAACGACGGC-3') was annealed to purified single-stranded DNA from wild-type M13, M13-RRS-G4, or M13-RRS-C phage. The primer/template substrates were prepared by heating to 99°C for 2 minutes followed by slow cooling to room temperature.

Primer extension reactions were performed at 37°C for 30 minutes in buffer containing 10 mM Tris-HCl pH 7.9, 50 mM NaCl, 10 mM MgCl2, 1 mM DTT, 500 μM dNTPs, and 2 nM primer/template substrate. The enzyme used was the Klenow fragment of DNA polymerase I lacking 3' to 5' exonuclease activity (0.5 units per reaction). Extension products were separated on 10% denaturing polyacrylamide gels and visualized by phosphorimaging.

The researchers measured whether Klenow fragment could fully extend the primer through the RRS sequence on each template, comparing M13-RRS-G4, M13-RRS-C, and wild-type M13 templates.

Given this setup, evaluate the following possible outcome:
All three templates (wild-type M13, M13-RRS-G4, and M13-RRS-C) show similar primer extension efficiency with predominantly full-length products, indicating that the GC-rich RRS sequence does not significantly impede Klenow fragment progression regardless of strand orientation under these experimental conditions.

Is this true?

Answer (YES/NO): NO